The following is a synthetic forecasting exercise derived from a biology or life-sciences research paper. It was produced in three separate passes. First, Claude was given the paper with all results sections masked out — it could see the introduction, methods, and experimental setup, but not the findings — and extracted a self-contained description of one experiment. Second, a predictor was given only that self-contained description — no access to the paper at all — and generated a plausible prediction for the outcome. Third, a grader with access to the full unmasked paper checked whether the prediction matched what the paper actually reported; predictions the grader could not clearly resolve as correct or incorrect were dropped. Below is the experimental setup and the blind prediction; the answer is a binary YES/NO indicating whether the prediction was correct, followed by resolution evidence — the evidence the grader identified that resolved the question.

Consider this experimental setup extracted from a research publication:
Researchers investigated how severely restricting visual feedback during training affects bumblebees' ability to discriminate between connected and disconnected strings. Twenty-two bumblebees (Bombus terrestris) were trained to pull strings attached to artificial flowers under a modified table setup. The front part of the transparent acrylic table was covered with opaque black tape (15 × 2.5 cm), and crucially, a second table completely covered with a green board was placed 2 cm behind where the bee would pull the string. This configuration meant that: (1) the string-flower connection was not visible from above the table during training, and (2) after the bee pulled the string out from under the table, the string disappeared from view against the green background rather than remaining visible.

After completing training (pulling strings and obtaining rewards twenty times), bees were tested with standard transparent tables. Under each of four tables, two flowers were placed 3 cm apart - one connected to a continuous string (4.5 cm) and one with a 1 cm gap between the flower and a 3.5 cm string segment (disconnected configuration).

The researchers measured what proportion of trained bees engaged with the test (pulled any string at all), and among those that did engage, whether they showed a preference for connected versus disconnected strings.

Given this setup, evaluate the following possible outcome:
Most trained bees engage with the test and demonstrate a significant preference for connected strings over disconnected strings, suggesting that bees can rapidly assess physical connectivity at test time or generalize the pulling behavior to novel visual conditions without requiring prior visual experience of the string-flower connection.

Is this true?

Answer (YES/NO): NO